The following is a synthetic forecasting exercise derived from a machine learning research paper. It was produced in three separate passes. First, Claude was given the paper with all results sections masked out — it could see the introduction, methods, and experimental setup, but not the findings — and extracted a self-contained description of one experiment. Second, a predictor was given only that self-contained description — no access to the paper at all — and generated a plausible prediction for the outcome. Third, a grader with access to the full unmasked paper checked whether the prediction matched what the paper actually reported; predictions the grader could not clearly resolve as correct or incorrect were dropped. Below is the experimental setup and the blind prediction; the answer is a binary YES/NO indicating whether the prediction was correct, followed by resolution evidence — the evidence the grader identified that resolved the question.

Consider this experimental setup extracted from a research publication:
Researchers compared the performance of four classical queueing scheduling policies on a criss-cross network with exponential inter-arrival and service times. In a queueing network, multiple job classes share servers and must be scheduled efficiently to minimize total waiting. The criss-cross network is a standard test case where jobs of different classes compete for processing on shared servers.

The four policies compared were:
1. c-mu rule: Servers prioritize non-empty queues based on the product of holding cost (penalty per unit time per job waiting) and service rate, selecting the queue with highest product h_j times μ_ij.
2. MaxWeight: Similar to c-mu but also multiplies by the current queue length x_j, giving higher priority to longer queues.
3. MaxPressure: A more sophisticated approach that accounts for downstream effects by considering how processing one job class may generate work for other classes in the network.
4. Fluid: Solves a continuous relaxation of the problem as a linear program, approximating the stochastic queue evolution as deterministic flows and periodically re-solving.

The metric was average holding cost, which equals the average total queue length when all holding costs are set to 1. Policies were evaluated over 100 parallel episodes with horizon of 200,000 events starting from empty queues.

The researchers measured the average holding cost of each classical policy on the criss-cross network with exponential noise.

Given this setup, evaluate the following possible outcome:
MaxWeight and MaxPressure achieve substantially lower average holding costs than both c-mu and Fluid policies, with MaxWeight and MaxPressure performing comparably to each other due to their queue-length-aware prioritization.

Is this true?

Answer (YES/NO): NO